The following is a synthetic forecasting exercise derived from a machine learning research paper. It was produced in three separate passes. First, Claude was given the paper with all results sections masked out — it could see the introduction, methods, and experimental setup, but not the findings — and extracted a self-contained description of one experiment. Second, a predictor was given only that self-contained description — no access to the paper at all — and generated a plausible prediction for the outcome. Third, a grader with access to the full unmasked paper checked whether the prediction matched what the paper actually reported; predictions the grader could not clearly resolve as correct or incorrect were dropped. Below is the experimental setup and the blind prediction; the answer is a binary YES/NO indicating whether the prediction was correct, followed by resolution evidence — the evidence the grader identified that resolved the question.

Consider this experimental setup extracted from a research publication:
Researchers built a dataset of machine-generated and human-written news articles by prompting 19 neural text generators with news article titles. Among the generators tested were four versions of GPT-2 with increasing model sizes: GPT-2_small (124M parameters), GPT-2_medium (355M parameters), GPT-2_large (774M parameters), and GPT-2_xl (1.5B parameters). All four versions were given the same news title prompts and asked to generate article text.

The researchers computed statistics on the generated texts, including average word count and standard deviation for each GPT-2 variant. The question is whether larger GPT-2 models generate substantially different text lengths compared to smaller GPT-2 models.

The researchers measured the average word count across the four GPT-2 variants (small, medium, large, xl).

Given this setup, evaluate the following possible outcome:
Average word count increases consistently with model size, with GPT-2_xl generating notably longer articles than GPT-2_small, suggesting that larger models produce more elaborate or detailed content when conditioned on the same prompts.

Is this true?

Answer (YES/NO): NO